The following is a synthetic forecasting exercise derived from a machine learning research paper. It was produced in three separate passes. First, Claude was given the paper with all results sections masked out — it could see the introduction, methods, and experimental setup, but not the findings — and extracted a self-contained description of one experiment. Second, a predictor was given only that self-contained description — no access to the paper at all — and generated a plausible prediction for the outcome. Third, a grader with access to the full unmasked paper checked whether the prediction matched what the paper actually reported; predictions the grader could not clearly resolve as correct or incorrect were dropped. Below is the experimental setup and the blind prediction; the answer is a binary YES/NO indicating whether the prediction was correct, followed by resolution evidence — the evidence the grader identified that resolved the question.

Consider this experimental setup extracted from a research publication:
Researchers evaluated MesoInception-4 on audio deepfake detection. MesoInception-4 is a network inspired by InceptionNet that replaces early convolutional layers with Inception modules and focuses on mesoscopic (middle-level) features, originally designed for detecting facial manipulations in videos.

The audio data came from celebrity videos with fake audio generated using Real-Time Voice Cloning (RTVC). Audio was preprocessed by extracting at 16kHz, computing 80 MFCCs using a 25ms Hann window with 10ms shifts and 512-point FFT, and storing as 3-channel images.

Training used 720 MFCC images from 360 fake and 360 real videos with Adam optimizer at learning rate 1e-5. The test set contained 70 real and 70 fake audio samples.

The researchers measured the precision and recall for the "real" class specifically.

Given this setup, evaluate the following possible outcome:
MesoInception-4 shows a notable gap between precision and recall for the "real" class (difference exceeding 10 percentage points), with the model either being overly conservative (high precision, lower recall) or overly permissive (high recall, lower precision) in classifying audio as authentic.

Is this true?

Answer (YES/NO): YES